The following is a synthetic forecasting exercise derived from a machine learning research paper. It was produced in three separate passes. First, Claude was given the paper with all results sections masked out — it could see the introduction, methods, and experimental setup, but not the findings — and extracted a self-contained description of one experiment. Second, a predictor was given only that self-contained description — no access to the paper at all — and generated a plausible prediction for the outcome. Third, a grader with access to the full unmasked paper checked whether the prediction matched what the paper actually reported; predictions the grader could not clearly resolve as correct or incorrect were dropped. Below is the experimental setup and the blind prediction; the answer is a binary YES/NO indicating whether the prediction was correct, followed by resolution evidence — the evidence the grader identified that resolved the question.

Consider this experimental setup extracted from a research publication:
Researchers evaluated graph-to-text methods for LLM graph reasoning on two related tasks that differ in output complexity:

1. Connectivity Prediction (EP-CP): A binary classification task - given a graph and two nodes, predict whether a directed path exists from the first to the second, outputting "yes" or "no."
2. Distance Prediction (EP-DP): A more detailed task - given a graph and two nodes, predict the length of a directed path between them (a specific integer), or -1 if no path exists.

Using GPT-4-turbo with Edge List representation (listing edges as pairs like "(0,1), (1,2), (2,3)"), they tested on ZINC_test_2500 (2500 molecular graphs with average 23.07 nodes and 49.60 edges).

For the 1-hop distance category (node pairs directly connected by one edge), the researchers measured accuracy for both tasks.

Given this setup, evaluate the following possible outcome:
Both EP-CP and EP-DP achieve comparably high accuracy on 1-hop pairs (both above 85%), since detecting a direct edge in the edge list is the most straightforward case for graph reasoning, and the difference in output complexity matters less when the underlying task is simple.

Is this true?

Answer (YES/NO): YES